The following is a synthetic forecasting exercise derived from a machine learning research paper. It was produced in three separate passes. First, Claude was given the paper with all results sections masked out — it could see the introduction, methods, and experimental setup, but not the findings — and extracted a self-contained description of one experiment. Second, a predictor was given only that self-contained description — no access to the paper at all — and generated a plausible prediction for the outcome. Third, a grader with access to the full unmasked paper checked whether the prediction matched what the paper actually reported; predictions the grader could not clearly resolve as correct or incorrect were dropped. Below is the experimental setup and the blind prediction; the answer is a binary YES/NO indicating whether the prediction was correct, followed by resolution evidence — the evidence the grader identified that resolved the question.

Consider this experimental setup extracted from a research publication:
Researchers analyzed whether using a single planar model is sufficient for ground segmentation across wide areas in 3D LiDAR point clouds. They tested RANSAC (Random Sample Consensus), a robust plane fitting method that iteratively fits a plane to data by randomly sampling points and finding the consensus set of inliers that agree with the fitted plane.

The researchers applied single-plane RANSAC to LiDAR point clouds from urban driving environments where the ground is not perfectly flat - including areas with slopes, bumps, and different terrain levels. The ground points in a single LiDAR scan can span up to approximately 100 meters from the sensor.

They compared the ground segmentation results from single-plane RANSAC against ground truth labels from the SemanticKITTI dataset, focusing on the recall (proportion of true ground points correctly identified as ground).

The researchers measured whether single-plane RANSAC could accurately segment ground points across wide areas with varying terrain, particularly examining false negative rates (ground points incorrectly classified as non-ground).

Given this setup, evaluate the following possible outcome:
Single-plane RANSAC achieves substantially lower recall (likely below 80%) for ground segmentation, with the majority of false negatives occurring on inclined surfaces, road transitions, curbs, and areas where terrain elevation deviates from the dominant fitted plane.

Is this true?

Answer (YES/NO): NO